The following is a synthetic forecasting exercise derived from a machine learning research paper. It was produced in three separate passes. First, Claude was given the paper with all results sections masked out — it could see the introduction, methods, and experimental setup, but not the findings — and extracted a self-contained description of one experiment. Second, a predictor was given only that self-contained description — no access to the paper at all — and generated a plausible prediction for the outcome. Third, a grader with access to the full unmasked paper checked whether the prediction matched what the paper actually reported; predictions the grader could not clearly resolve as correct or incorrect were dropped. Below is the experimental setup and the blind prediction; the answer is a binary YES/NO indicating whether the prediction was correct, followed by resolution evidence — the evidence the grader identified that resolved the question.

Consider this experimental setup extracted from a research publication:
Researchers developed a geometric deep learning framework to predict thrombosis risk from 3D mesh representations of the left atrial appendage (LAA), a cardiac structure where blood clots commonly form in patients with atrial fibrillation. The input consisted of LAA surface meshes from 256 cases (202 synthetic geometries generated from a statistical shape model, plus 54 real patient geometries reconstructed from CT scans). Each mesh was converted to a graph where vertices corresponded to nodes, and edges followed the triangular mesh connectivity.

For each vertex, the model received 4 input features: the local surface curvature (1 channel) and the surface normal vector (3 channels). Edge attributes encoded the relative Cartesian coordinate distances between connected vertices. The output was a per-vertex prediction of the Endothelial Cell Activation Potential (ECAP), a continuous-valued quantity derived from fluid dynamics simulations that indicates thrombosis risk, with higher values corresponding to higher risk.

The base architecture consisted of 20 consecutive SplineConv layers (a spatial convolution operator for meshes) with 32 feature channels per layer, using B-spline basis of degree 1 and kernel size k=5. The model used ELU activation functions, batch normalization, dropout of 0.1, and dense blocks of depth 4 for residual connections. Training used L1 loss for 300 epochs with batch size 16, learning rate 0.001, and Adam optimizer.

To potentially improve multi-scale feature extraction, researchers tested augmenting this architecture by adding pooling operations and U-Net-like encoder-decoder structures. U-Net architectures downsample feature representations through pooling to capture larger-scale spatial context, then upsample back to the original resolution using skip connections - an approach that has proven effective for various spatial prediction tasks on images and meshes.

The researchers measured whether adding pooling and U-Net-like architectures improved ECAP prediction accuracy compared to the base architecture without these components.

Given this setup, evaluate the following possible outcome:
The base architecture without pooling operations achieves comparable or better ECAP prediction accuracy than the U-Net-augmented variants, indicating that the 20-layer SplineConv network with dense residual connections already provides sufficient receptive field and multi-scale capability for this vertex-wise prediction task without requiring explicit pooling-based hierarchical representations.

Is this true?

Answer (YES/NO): YES